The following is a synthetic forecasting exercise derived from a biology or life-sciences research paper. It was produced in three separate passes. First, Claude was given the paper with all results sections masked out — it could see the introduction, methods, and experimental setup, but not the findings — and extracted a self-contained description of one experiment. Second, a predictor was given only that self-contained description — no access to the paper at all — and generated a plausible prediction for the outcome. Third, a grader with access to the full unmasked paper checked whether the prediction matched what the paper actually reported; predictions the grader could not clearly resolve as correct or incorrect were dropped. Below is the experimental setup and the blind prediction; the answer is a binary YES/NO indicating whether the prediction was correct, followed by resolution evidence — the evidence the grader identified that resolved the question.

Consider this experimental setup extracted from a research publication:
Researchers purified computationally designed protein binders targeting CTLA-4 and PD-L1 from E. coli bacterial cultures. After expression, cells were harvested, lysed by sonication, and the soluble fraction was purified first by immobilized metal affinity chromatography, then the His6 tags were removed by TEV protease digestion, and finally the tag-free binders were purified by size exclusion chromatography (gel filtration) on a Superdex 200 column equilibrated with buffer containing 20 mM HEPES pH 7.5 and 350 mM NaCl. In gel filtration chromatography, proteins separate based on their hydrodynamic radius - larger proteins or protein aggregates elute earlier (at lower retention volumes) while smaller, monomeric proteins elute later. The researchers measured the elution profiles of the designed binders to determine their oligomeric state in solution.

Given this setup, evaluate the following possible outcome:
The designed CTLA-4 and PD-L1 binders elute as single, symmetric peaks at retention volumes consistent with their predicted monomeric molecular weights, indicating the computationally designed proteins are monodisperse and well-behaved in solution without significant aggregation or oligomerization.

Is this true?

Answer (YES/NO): YES